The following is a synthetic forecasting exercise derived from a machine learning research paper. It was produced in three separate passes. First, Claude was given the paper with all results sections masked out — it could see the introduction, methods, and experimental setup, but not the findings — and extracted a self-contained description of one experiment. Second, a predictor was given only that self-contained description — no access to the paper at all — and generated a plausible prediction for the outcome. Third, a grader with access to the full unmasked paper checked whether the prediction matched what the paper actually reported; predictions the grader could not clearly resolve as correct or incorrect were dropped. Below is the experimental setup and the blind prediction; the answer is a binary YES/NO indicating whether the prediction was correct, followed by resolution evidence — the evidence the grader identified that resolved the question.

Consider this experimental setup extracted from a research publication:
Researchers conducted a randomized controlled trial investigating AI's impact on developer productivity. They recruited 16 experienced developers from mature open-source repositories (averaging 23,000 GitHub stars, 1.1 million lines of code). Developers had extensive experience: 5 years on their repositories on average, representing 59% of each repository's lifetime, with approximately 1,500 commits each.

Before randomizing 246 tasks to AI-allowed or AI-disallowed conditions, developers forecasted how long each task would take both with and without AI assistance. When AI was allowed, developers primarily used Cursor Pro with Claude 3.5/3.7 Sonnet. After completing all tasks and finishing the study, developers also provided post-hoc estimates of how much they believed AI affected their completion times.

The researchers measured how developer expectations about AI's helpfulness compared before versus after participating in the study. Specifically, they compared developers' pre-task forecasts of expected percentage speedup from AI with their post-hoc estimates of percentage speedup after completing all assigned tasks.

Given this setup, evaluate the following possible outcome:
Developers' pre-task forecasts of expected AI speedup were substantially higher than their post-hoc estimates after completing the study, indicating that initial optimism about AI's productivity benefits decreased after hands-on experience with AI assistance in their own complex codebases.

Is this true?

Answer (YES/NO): NO